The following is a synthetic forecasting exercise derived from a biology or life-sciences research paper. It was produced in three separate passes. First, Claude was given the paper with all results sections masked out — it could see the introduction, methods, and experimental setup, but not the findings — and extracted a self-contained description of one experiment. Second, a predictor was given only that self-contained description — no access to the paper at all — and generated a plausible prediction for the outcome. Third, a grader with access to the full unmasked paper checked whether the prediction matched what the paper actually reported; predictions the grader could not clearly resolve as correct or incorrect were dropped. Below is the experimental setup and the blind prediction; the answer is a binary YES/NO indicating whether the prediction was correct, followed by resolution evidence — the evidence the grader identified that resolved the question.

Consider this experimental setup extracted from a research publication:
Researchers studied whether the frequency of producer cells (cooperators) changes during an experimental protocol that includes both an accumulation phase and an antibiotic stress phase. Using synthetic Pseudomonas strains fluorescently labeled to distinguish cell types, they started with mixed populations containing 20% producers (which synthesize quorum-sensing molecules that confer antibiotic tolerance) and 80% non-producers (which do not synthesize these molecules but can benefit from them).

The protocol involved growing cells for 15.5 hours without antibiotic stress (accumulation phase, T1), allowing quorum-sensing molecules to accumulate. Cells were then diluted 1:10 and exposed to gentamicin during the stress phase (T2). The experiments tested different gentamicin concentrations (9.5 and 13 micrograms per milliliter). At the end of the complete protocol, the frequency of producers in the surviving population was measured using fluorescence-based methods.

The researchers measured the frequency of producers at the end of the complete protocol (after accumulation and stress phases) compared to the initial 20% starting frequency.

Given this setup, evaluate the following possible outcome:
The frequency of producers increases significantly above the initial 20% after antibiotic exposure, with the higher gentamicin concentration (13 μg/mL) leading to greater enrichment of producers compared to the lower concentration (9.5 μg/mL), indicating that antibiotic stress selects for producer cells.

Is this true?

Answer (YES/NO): NO